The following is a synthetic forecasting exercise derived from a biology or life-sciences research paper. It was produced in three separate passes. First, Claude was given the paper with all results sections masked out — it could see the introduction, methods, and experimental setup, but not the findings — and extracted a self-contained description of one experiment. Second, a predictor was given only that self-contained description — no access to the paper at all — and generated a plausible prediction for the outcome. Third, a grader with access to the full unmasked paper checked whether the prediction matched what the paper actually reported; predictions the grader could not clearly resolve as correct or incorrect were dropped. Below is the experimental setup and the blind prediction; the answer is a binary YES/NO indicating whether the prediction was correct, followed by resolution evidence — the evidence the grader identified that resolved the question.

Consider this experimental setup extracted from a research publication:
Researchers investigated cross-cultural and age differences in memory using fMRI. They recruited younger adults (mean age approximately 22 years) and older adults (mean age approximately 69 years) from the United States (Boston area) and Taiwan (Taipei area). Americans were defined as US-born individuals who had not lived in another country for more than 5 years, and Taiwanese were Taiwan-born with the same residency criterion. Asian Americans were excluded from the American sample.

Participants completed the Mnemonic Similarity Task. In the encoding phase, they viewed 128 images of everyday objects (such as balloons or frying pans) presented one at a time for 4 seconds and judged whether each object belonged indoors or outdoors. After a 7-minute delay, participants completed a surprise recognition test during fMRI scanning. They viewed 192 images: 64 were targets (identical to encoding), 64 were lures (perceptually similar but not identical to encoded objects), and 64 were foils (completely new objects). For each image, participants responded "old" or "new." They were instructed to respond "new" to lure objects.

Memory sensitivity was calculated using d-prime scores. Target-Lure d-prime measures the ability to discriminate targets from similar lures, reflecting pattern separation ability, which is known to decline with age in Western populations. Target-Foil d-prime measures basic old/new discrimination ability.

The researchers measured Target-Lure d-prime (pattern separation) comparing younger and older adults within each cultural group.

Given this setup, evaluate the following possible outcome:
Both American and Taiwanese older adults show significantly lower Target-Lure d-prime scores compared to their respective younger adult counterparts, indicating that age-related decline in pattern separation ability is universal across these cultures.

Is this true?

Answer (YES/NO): YES